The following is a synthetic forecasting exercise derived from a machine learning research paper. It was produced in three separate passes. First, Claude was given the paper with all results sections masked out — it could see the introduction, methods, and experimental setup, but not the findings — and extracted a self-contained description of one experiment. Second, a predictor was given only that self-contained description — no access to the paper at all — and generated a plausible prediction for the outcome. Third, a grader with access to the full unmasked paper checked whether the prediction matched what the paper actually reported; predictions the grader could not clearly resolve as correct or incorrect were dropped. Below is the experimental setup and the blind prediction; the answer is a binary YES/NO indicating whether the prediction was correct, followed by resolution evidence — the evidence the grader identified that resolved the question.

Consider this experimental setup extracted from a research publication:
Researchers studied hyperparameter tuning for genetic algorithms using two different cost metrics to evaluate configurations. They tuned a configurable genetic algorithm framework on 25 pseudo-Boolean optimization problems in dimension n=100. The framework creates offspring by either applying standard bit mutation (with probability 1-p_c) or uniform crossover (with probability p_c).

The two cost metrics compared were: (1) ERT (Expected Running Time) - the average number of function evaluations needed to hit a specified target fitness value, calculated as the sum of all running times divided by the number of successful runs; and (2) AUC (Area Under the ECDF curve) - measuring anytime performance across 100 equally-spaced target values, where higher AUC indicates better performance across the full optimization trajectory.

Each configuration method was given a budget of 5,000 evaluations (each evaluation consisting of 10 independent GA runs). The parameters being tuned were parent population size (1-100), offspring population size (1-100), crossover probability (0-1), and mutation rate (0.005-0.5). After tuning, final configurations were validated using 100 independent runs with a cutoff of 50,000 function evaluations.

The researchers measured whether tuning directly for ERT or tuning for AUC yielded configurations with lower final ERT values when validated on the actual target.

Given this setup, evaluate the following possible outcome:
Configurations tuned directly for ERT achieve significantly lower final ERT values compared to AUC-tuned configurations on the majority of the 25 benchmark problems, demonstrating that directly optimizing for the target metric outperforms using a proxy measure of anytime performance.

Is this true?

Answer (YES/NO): NO